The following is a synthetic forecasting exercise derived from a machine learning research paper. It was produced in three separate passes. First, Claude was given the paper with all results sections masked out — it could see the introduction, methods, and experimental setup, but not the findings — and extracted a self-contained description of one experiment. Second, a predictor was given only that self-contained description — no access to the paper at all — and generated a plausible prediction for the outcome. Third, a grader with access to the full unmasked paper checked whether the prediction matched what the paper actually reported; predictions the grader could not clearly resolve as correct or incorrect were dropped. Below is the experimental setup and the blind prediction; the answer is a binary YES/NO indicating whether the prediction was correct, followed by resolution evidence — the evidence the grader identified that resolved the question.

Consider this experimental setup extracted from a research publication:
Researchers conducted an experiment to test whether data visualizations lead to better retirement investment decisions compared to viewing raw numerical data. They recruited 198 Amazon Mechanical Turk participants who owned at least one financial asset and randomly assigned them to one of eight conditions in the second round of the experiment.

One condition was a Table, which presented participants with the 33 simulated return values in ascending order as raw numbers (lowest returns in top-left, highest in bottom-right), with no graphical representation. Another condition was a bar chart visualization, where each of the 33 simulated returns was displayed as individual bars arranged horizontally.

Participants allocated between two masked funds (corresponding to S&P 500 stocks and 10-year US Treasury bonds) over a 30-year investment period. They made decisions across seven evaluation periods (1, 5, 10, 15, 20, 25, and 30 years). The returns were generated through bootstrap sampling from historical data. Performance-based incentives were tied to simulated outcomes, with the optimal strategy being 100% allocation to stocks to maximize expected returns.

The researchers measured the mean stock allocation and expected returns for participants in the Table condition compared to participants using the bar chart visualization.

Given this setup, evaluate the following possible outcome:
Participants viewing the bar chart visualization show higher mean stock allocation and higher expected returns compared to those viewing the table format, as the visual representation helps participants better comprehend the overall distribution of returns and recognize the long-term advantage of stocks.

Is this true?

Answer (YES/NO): YES